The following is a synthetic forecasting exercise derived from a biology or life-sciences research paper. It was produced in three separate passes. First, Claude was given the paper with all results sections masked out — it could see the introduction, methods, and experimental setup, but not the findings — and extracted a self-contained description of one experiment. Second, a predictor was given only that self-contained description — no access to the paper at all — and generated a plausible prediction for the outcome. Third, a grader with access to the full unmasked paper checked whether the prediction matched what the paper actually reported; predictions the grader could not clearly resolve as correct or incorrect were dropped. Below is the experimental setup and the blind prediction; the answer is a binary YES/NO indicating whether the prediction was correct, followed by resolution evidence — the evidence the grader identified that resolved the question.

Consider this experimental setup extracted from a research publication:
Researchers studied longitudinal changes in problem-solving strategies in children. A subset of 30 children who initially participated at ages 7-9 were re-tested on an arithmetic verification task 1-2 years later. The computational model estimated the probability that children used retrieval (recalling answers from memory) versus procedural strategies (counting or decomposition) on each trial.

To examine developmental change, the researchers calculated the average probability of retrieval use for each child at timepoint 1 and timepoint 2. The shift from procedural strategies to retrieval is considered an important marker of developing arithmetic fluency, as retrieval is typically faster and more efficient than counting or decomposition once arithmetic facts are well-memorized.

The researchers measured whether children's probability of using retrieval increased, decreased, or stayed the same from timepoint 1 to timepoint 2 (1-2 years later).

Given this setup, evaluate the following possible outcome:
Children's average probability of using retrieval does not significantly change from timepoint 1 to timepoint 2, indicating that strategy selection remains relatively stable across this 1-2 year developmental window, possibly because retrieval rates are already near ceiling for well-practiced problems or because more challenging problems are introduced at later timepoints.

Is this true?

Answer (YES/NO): YES